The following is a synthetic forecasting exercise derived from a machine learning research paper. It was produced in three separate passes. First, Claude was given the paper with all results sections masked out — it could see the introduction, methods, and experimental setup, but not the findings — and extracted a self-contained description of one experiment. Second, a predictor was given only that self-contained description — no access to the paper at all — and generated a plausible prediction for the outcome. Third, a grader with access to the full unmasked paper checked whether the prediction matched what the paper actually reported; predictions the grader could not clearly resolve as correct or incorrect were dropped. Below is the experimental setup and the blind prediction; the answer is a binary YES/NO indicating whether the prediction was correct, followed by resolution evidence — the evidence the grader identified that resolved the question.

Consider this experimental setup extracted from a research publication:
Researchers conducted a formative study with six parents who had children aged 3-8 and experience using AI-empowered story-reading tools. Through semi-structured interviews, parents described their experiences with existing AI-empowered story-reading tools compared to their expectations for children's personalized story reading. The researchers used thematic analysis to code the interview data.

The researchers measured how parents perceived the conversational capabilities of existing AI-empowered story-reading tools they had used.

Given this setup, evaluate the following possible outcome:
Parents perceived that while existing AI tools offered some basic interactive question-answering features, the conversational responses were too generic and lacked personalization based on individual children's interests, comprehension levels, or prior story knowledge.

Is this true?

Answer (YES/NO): YES